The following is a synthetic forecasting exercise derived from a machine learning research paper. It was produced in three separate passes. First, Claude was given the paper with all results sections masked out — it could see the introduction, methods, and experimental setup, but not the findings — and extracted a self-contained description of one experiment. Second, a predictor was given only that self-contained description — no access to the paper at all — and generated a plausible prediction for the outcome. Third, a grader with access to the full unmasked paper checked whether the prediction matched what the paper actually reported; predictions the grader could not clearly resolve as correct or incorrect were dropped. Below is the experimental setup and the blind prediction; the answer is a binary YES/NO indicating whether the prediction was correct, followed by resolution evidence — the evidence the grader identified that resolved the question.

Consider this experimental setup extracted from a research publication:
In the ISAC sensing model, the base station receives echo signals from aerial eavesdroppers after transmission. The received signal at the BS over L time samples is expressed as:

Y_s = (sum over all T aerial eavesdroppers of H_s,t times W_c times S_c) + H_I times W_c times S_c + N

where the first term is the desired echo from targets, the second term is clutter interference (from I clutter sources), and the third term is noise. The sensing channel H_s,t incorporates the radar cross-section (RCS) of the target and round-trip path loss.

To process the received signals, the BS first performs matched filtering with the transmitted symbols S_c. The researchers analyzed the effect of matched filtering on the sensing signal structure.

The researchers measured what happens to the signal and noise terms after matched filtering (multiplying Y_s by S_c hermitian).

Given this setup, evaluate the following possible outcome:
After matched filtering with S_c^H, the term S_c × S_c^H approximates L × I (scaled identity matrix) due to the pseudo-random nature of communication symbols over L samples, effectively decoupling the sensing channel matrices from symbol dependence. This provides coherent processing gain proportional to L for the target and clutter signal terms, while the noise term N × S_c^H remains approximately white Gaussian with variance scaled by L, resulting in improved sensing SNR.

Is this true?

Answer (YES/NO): NO